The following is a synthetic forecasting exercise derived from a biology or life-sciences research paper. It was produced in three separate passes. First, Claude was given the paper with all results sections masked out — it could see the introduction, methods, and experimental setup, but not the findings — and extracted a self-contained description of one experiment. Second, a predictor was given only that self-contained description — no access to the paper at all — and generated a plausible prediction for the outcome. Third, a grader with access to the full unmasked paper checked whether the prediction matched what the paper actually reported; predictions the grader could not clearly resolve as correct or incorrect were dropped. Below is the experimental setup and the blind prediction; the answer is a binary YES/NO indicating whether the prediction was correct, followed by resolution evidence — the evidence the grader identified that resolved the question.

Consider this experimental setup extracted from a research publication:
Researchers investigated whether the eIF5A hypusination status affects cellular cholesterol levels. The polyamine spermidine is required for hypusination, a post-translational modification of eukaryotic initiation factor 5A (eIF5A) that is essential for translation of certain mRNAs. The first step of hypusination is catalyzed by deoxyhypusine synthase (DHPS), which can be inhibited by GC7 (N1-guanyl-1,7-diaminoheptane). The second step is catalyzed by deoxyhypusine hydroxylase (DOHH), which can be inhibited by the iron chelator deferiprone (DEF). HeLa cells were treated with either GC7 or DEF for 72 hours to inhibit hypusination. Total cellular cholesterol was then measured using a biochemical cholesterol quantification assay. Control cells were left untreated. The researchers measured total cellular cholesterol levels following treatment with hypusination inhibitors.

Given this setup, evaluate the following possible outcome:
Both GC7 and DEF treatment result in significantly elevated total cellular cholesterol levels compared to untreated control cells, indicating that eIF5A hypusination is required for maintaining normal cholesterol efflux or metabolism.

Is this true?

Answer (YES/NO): NO